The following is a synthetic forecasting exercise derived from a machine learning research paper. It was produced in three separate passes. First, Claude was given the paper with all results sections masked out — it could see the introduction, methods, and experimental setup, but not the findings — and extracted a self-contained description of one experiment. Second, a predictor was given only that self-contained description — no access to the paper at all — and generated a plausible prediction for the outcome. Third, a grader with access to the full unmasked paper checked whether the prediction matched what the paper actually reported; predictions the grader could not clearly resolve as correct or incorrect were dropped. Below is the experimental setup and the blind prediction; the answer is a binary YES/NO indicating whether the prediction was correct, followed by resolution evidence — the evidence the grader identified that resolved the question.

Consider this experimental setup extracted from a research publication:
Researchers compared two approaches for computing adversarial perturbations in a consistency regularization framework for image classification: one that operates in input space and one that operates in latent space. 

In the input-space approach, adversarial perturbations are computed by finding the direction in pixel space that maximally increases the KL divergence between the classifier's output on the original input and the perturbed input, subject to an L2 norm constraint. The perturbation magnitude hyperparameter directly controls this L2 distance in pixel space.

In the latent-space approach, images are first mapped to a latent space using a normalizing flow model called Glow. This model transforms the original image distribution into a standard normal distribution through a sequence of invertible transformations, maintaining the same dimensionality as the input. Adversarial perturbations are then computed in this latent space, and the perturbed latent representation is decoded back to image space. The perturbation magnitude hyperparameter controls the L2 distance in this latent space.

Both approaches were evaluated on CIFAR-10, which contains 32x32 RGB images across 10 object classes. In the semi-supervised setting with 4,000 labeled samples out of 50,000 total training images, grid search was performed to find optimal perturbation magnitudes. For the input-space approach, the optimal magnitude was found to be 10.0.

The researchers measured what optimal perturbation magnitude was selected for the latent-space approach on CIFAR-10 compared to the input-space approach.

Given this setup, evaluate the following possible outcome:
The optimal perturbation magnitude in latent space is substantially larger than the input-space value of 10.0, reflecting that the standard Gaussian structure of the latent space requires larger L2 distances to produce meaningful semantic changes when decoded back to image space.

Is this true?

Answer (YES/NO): NO